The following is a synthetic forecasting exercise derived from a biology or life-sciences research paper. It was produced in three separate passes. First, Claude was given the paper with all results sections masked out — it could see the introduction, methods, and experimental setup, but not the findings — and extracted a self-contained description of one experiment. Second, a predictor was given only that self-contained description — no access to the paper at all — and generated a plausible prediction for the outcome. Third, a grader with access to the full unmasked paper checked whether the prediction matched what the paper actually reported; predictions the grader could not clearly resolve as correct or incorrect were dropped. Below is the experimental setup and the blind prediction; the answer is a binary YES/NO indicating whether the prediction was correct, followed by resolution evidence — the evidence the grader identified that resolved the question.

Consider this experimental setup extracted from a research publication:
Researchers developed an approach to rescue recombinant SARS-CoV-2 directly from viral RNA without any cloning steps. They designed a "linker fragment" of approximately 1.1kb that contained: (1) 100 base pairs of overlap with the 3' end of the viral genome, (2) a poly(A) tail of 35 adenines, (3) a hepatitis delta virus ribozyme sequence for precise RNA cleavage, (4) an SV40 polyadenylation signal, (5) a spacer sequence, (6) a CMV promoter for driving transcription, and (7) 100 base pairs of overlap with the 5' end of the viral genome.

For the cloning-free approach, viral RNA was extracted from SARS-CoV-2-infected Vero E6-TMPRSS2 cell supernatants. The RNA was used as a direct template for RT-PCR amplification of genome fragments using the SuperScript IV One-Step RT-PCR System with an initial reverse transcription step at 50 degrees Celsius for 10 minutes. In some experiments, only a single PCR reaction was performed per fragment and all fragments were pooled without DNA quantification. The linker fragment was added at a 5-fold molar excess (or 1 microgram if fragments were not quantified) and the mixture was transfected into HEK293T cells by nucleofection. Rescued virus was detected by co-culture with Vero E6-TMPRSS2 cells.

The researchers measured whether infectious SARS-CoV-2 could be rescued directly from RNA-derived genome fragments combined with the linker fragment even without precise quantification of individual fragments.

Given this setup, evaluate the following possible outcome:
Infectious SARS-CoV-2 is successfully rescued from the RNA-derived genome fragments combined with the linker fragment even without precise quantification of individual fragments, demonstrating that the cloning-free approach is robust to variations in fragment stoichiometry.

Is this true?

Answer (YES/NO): YES